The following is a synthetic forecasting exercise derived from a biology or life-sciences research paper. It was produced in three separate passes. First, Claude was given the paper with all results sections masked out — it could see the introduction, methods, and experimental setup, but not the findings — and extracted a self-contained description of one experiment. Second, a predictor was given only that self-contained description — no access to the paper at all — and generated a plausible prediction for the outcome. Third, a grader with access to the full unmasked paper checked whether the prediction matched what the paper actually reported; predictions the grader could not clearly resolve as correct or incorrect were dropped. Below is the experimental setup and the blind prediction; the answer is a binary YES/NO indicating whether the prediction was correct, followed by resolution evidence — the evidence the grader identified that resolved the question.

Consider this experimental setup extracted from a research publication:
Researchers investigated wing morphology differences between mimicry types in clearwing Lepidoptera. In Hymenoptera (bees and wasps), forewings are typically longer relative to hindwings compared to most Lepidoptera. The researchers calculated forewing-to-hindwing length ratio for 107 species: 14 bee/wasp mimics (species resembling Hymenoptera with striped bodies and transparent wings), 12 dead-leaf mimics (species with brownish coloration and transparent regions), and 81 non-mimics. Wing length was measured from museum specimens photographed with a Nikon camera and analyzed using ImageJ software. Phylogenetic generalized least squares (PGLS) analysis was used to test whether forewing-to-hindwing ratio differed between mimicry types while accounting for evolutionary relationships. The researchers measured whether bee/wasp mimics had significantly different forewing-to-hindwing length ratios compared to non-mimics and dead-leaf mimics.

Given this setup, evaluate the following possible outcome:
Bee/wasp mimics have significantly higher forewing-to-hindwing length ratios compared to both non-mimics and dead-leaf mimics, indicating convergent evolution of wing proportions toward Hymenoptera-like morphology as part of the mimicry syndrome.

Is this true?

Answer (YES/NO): YES